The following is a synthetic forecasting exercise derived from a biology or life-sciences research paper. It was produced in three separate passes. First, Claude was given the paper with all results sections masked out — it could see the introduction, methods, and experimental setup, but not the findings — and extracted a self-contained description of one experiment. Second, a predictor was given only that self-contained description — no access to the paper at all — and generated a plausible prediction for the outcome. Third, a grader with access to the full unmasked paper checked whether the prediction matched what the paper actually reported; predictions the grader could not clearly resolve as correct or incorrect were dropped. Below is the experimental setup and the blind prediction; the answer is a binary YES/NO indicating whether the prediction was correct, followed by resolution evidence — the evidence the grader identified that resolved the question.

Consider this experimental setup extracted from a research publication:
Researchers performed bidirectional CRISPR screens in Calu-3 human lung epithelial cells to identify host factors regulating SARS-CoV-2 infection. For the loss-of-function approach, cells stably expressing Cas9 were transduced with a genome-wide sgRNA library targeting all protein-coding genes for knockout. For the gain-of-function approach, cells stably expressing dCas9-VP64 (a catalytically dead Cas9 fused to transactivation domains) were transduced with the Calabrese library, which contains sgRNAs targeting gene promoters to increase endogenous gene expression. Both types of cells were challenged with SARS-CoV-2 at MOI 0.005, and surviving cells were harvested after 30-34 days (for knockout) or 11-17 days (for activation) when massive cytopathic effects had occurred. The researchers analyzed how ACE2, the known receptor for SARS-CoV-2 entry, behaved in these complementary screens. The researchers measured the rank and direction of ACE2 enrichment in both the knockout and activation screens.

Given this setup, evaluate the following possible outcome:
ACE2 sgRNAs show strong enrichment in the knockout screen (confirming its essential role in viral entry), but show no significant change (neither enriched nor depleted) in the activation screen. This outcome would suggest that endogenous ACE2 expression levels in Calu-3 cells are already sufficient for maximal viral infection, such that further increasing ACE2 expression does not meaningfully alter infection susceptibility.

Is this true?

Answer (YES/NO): NO